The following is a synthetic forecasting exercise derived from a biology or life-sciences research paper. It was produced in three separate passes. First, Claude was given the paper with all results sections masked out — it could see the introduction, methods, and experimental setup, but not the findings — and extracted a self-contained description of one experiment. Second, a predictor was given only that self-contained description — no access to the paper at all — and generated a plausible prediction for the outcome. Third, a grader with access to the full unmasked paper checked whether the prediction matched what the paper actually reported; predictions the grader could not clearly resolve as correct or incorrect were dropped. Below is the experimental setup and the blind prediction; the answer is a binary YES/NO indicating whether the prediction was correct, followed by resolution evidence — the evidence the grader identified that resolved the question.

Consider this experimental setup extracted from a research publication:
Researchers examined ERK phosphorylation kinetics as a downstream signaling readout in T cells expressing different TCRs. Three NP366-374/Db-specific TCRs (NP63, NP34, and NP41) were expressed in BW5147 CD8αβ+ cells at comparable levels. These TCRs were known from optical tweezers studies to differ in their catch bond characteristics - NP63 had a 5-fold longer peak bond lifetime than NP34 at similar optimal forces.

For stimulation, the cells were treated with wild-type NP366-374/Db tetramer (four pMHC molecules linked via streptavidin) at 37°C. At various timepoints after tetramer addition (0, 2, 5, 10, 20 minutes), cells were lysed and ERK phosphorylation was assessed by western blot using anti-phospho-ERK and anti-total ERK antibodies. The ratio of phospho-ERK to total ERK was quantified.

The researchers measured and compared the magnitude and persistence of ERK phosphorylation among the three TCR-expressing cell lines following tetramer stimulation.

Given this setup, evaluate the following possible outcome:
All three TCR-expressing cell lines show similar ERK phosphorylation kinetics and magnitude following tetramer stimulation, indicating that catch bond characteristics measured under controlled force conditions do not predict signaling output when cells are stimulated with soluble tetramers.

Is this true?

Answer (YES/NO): NO